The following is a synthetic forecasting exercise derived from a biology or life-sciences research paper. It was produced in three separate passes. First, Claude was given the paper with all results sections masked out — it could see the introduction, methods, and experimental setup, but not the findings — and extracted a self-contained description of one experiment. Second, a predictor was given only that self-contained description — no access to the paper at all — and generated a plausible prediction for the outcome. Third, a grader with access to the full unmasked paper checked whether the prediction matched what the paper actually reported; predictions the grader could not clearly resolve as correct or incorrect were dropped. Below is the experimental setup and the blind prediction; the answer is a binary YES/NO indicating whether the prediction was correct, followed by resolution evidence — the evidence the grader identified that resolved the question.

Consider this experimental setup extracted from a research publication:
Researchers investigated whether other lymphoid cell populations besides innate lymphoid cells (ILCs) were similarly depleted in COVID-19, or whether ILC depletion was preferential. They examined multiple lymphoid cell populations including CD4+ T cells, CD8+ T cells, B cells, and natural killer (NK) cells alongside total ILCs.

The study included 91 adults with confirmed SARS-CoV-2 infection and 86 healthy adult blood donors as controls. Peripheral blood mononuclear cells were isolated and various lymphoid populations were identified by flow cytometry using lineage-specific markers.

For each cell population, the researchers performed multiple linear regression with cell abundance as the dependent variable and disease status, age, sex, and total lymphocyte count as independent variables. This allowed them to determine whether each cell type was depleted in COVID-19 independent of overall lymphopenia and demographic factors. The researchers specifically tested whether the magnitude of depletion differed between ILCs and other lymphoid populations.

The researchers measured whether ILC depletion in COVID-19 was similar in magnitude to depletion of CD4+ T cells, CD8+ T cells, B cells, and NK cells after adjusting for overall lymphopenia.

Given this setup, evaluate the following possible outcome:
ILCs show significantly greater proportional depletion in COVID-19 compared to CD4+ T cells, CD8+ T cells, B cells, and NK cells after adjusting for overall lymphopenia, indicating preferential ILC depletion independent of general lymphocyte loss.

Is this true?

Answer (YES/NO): NO